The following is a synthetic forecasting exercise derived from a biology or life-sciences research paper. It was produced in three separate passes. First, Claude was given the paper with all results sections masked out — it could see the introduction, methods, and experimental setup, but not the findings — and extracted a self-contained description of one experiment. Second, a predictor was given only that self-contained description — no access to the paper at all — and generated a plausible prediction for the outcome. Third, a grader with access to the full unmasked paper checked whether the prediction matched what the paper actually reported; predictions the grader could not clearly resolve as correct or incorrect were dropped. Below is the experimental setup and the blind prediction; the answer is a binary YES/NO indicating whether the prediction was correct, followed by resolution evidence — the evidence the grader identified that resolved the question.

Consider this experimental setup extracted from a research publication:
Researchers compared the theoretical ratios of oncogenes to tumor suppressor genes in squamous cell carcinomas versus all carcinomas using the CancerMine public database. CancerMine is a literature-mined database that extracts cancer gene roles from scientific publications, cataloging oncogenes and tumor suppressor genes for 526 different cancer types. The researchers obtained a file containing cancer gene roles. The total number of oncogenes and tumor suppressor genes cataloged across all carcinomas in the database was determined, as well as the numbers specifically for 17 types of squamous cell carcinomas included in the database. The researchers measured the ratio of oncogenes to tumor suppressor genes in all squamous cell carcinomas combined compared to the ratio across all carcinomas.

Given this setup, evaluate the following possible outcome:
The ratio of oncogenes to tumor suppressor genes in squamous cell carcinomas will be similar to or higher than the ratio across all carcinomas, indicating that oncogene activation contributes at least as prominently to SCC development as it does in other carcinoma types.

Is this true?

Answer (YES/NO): NO